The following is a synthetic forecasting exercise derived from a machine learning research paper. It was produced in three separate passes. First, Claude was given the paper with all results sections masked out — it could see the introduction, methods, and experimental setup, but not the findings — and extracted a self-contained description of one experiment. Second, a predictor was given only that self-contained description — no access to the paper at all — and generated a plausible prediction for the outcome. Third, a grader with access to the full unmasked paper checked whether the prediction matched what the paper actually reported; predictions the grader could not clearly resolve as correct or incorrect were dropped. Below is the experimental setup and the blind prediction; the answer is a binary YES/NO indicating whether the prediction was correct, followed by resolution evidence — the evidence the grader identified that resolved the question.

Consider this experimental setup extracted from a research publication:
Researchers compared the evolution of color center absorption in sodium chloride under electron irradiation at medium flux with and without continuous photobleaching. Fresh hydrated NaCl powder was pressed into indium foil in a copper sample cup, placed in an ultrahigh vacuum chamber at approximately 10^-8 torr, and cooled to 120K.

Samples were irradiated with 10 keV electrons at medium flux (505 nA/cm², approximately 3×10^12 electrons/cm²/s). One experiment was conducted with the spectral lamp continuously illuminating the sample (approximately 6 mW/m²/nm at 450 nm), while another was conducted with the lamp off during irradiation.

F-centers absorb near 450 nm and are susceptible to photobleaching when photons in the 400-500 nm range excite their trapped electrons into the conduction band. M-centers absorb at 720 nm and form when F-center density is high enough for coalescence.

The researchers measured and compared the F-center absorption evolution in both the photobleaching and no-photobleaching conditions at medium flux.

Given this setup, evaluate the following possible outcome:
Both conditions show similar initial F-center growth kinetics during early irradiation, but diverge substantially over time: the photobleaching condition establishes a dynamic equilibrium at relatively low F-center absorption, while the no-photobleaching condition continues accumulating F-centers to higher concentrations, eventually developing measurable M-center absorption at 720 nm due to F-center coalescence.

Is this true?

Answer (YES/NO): NO